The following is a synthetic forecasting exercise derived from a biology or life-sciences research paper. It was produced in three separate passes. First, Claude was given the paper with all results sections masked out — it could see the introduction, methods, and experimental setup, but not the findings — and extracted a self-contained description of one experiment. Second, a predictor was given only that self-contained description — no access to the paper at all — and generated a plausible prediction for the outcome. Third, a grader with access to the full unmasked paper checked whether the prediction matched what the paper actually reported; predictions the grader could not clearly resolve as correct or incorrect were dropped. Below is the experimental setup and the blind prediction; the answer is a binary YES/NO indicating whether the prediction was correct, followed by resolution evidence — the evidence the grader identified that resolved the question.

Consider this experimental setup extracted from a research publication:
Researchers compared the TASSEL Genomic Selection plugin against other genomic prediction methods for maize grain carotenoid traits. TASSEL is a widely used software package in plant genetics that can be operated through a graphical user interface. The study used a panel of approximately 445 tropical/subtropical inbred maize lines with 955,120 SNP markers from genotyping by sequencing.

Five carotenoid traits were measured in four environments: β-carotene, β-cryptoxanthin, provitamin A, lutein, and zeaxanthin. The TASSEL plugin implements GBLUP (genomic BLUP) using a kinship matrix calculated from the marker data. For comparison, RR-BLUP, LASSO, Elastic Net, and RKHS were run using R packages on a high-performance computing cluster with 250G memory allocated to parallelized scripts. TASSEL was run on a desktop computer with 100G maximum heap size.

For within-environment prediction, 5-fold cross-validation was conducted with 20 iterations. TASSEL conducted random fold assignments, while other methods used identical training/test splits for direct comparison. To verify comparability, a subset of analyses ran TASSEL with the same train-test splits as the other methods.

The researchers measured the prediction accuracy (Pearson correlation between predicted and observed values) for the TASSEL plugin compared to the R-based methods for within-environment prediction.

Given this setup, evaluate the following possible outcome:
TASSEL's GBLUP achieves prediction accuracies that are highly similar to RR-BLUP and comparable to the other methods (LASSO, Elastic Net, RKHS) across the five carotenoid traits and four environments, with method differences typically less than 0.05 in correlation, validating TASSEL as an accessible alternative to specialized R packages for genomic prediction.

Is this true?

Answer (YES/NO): NO